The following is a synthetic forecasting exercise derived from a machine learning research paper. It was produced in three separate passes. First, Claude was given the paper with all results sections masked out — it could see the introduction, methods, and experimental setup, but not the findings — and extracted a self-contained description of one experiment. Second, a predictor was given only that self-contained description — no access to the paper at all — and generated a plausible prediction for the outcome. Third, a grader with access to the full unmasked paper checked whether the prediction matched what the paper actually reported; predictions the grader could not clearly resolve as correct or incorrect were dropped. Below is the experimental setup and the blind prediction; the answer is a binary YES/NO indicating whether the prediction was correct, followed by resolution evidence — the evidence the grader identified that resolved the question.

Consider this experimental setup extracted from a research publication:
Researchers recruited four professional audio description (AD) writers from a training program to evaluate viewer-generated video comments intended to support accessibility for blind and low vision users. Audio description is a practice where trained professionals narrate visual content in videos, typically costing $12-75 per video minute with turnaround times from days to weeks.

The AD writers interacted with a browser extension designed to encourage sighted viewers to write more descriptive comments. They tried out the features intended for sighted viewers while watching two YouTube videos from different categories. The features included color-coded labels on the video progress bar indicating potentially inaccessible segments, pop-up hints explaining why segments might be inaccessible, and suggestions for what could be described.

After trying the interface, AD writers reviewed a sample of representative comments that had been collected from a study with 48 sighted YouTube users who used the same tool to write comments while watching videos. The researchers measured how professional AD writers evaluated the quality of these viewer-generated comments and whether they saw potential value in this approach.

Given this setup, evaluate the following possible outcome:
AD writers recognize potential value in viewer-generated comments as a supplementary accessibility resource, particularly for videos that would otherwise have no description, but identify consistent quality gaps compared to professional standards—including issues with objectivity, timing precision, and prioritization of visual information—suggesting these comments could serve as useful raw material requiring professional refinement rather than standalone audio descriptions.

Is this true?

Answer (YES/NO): NO